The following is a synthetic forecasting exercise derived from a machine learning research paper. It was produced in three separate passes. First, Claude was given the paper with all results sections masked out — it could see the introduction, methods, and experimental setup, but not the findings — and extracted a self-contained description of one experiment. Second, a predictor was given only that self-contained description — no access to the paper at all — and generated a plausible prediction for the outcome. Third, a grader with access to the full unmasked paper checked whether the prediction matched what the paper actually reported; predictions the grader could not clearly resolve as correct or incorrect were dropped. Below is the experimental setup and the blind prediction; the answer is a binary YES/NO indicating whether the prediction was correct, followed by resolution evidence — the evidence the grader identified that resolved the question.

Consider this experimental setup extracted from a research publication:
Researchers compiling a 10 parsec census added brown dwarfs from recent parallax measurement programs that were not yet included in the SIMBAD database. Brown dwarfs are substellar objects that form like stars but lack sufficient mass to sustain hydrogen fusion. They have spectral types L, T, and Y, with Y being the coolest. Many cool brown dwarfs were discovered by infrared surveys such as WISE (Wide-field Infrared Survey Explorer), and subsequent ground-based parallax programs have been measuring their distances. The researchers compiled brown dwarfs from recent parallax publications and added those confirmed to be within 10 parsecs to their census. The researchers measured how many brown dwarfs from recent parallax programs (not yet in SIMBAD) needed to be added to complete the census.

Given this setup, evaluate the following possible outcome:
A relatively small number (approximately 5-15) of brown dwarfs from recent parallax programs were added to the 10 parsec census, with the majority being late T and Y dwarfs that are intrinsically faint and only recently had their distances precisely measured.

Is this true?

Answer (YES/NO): NO